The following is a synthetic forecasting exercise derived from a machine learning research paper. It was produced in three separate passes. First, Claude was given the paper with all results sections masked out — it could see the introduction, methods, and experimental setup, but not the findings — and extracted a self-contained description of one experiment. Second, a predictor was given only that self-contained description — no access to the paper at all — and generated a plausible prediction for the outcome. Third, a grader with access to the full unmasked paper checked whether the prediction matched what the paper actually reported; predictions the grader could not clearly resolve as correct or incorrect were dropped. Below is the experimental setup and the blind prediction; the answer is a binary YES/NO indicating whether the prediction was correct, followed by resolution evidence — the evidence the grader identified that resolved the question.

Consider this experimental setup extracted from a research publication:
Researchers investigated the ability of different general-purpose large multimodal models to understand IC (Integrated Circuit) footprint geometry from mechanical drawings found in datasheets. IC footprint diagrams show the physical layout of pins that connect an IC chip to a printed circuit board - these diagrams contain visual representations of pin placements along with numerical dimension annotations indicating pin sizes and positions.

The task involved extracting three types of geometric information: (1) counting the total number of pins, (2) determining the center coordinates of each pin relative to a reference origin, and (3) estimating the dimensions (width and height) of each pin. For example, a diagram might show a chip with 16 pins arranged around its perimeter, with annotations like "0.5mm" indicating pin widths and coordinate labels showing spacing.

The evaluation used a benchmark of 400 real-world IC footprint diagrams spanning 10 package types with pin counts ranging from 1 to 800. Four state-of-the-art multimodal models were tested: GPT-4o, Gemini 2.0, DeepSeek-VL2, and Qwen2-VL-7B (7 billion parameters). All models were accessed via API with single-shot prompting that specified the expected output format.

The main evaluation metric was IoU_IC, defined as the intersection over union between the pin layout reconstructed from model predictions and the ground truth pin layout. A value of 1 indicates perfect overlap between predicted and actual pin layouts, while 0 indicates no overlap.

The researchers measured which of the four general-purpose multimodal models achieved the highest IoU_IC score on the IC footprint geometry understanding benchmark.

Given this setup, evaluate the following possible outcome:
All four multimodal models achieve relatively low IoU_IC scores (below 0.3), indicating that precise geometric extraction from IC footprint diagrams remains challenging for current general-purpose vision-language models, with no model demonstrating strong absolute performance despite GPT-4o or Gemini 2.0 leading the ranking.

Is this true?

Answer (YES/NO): YES